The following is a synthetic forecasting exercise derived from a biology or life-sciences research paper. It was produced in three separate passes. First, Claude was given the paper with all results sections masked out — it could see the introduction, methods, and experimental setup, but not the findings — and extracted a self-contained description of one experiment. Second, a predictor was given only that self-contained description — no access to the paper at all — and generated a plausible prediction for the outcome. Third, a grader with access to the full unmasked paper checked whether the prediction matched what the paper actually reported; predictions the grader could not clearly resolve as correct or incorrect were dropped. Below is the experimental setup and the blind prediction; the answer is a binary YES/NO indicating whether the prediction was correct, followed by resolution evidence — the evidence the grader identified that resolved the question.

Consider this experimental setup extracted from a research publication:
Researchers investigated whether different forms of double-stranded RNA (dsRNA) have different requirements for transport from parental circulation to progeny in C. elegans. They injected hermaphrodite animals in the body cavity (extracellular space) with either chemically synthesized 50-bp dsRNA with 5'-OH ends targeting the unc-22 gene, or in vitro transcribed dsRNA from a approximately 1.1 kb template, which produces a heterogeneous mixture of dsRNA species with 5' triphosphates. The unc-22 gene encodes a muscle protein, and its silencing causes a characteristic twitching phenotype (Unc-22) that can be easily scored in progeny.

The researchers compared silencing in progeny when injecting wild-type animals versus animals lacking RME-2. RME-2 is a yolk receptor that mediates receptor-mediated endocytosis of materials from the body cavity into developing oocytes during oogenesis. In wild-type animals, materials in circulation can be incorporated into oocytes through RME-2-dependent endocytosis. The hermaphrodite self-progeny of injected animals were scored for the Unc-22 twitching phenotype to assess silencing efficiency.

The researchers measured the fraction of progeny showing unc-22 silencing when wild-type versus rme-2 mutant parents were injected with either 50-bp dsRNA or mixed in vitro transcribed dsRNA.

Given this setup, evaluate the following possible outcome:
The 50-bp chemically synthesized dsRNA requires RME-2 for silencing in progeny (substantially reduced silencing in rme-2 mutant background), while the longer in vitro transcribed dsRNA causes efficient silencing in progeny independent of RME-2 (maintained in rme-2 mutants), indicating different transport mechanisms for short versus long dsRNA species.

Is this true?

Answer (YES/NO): YES